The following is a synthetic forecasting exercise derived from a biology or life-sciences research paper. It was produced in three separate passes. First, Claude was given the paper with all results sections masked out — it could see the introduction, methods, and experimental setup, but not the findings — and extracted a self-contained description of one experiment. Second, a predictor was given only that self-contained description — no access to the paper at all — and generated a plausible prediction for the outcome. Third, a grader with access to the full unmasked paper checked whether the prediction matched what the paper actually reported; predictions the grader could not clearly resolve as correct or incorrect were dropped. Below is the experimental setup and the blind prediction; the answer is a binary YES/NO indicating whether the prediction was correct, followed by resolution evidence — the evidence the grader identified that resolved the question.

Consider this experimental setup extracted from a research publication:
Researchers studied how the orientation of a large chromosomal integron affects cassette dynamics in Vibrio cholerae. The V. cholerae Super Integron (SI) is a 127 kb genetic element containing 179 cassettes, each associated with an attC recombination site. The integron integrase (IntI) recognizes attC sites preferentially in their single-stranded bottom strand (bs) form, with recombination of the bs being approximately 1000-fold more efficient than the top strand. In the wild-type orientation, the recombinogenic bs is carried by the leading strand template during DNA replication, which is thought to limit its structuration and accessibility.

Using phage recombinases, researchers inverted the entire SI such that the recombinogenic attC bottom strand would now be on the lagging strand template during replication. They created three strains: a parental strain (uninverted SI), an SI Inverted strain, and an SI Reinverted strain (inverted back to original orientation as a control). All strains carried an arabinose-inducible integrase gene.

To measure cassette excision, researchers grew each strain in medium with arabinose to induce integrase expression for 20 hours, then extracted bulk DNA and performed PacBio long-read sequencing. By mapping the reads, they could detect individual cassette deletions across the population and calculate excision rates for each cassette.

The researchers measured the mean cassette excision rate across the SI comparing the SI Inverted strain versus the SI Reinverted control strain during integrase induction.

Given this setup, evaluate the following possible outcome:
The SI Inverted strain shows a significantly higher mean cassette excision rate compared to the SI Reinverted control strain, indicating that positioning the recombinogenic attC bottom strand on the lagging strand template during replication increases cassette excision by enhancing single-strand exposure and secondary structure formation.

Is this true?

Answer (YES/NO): YES